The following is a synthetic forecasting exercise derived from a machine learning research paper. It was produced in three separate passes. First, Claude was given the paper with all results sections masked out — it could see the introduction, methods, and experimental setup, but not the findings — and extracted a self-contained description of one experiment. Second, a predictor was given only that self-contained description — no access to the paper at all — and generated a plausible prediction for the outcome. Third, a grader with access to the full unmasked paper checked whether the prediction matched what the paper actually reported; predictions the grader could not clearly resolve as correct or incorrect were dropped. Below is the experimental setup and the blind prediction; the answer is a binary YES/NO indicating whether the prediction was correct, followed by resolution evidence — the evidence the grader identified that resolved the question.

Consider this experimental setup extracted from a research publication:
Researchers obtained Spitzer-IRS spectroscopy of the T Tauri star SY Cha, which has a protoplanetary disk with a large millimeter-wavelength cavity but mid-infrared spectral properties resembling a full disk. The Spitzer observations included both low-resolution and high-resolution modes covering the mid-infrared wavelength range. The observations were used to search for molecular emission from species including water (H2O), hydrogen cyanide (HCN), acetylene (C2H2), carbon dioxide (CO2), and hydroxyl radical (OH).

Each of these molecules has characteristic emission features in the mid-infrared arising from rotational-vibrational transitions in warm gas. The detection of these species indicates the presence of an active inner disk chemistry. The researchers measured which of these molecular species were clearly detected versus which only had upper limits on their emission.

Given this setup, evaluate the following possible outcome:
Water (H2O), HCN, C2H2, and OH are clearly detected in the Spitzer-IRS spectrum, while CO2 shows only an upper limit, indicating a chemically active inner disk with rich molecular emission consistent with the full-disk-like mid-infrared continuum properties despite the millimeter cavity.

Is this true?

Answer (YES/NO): NO